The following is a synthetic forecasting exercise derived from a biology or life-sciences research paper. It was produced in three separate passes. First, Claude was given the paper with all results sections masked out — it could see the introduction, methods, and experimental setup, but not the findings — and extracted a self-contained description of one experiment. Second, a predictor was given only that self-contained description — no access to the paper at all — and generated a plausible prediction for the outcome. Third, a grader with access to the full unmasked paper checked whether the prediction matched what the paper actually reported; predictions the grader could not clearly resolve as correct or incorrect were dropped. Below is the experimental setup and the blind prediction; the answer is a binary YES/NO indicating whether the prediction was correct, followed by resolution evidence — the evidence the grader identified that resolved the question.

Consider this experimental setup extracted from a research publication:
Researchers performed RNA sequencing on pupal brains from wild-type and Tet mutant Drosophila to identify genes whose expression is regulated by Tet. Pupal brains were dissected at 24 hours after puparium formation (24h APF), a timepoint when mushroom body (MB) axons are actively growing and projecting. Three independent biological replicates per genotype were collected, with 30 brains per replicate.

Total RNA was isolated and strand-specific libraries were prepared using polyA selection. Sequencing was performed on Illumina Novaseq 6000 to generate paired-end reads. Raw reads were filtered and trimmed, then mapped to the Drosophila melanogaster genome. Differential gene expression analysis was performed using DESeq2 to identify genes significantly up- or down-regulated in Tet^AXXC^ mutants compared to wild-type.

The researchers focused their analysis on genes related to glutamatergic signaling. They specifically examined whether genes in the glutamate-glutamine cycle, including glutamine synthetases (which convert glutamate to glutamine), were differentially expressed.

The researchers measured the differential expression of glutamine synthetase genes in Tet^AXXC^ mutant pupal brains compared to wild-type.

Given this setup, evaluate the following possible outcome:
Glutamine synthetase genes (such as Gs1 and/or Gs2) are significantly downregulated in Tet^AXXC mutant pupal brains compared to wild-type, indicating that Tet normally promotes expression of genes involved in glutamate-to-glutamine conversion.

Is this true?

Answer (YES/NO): YES